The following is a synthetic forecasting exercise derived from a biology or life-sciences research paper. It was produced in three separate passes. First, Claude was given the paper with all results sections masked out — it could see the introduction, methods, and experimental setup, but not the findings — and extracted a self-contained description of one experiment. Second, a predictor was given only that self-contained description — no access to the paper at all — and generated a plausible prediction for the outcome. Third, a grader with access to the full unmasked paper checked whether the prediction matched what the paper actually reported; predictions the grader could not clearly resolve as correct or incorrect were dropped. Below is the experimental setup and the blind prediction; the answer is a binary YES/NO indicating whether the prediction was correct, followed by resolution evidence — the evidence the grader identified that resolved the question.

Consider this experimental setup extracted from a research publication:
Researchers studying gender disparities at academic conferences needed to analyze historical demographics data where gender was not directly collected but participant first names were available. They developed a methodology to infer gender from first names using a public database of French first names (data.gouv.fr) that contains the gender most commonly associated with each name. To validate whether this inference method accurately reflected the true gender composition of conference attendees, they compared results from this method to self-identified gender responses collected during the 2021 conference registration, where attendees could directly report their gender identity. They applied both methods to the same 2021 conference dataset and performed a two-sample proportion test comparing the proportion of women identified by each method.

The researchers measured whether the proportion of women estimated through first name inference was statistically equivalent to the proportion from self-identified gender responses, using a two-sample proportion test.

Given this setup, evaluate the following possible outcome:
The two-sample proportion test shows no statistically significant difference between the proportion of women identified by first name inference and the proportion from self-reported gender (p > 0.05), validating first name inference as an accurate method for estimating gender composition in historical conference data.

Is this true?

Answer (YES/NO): YES